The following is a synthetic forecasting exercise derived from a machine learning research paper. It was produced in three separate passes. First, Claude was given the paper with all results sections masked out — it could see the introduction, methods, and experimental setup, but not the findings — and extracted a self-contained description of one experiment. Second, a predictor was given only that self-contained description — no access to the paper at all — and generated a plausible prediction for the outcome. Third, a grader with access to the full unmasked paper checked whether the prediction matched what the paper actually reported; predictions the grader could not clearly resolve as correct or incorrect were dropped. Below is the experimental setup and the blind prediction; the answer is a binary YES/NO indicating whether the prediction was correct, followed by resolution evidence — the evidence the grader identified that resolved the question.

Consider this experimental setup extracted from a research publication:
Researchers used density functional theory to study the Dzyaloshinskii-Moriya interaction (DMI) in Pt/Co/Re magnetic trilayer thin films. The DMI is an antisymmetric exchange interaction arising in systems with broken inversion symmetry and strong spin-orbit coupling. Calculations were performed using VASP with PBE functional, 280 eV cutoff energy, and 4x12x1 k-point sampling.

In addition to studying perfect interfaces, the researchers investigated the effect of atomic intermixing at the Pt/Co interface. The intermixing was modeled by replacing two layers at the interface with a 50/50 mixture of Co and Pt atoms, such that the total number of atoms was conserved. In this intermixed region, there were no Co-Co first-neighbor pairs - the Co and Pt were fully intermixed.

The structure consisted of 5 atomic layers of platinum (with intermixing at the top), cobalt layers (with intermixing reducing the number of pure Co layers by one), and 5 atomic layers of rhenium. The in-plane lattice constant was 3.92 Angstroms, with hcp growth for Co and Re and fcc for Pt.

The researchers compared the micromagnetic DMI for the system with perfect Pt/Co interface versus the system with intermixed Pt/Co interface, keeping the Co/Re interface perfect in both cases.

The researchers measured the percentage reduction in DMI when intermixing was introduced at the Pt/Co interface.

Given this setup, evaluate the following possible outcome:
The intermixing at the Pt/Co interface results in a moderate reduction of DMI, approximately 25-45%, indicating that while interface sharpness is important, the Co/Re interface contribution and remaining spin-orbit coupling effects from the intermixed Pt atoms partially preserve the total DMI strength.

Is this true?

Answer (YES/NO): YES